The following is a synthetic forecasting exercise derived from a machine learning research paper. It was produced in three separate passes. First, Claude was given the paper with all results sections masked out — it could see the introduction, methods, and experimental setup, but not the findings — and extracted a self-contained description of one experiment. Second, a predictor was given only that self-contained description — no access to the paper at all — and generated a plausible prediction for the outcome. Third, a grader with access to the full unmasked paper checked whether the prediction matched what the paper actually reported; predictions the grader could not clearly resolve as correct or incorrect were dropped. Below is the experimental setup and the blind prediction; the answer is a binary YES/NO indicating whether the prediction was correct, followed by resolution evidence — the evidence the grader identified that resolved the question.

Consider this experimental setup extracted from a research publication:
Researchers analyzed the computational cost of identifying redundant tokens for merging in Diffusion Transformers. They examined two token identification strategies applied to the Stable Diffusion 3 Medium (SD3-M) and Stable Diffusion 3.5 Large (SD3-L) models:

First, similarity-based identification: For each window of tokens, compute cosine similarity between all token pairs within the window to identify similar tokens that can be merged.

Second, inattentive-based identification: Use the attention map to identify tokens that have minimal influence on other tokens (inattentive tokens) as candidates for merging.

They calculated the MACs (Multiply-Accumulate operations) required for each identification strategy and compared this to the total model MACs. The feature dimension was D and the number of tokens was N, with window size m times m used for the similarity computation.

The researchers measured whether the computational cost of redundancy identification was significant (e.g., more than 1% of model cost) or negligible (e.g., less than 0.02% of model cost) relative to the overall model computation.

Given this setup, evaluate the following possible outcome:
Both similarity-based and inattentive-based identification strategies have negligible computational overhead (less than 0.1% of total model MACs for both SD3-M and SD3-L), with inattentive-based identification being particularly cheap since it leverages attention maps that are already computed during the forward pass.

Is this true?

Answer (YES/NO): NO